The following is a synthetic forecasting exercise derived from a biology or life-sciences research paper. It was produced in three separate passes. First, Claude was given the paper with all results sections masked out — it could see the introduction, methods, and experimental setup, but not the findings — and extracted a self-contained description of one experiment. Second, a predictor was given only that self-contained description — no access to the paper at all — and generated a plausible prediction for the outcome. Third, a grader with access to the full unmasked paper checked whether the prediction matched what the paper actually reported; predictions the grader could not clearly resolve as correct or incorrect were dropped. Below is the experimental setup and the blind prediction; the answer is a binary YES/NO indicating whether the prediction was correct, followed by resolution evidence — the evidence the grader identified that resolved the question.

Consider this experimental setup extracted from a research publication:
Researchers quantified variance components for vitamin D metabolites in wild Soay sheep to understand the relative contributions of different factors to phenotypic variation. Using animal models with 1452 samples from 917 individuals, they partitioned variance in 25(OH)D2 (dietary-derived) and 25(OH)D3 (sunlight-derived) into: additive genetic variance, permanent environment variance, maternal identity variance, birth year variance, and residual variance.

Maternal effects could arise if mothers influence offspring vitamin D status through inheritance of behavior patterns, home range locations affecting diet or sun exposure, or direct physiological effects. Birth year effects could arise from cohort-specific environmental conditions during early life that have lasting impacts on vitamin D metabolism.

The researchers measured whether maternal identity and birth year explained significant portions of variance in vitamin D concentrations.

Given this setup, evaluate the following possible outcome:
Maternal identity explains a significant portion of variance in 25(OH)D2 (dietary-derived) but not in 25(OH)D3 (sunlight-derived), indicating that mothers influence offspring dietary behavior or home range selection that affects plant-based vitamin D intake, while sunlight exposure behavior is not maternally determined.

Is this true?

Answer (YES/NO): NO